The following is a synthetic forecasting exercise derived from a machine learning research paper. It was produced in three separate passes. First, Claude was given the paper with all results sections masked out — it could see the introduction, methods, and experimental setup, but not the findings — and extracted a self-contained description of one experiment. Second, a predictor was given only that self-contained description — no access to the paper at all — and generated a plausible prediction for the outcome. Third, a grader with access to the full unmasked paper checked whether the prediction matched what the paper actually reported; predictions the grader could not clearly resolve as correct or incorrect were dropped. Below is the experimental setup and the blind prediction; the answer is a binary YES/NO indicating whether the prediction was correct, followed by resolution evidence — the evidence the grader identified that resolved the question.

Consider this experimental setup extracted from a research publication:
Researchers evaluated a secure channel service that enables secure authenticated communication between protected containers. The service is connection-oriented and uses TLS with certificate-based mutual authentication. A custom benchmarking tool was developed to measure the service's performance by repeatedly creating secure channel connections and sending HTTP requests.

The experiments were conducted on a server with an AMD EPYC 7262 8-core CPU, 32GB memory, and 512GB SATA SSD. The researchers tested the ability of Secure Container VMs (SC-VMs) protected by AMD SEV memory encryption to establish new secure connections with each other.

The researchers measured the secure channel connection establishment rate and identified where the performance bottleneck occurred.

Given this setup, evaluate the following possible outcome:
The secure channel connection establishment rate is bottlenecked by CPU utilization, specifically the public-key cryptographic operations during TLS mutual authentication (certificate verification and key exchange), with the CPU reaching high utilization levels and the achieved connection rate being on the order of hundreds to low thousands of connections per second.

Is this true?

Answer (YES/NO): NO